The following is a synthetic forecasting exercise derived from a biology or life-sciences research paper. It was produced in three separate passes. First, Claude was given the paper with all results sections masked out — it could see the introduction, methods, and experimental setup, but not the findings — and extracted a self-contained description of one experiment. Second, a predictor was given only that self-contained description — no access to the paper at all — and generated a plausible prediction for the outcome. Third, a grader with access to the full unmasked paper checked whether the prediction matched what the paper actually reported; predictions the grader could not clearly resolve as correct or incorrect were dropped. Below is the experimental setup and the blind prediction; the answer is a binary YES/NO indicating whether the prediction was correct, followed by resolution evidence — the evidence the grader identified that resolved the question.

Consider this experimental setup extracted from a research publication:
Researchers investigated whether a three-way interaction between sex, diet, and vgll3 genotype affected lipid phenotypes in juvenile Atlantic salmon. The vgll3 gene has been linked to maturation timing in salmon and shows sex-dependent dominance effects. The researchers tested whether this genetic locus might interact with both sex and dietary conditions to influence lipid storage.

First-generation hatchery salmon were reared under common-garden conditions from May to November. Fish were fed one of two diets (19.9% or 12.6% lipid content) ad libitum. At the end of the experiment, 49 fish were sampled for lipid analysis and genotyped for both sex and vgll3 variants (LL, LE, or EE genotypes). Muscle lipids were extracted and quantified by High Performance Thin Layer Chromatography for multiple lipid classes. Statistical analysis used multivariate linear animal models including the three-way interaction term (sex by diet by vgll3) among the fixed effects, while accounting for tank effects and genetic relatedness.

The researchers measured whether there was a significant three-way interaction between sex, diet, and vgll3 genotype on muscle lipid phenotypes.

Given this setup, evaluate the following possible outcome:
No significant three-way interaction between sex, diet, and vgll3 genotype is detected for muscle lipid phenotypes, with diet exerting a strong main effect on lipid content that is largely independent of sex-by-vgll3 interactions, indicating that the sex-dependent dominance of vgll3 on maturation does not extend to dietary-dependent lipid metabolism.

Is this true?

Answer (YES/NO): NO